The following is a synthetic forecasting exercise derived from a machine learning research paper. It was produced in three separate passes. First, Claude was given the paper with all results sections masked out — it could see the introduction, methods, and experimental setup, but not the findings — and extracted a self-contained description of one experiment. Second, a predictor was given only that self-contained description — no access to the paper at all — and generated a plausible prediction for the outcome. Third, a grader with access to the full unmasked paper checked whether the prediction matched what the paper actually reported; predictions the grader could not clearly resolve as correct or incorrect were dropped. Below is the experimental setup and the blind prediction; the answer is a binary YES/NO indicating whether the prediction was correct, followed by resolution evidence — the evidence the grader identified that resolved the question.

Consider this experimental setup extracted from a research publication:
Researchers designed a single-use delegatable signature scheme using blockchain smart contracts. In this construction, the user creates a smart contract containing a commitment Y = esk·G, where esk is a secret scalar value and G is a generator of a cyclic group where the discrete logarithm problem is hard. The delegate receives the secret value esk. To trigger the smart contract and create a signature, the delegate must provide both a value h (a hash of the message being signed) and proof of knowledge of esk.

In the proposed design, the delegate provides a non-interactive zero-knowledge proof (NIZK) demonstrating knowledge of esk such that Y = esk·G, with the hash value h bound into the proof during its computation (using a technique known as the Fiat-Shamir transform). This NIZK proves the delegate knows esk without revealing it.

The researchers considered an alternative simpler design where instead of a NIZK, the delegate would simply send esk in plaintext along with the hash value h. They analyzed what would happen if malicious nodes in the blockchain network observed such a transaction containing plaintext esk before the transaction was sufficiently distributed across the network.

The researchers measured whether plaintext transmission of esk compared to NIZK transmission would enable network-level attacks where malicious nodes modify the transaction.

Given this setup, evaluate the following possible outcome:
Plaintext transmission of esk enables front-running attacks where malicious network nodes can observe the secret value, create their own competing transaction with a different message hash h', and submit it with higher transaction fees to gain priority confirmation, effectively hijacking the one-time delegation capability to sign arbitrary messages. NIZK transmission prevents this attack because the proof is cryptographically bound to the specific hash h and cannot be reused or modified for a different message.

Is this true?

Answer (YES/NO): NO